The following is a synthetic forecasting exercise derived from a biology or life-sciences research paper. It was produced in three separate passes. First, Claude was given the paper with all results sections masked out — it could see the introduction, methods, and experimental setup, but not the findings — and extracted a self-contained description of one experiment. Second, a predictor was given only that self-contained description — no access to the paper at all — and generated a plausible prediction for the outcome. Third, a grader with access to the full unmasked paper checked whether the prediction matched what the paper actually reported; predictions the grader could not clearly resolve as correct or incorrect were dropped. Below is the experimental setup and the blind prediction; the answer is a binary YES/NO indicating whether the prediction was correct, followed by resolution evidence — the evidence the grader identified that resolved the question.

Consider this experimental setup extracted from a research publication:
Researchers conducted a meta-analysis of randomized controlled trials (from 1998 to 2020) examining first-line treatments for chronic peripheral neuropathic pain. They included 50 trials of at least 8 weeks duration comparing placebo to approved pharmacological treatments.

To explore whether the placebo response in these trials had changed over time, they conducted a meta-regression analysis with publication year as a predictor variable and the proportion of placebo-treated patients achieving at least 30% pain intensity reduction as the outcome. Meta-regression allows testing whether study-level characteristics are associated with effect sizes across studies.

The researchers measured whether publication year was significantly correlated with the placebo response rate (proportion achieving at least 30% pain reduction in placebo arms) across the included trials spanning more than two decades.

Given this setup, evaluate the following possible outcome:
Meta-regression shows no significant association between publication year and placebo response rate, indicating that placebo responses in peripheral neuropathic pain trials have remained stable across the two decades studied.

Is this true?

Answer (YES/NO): NO